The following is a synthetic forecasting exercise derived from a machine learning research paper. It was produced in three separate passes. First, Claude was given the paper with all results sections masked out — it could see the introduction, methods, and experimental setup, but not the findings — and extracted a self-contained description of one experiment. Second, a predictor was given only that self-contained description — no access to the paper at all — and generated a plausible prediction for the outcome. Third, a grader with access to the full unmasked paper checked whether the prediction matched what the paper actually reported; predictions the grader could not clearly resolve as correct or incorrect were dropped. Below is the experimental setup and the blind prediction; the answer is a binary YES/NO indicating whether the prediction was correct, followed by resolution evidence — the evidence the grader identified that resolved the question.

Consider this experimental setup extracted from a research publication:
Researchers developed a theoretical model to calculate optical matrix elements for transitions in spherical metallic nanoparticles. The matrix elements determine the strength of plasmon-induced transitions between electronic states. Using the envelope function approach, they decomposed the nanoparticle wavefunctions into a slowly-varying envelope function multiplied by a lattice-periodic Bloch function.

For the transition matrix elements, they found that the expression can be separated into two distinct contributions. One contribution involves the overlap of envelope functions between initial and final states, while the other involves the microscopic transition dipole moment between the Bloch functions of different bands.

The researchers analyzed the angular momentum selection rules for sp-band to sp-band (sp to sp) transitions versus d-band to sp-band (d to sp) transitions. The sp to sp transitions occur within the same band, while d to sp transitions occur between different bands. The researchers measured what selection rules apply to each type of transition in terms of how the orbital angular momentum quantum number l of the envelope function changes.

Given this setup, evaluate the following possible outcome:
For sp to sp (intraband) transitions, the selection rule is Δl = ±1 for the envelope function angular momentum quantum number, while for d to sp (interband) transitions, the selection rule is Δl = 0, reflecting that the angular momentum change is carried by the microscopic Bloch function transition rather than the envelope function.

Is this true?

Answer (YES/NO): YES